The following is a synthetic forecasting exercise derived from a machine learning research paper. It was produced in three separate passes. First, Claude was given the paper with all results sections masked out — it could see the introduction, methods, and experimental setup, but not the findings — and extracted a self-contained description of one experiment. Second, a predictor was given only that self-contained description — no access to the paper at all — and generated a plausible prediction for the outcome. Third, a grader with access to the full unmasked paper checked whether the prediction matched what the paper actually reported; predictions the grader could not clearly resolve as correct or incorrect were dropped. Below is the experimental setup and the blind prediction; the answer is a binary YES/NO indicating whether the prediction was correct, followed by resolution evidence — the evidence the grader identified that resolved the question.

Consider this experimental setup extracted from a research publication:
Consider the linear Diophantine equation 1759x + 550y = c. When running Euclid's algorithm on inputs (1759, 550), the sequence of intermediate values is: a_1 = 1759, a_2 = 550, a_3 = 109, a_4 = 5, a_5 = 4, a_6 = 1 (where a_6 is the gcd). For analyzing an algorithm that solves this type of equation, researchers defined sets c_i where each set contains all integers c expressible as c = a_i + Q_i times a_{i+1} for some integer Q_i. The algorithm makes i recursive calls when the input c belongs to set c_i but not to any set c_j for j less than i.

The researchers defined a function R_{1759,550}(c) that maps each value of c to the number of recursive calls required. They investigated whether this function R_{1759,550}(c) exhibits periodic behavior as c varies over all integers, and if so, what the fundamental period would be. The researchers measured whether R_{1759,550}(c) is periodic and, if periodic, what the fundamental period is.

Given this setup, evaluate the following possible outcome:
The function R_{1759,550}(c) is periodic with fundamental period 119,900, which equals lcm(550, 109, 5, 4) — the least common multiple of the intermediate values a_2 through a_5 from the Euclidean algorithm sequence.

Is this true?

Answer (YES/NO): YES